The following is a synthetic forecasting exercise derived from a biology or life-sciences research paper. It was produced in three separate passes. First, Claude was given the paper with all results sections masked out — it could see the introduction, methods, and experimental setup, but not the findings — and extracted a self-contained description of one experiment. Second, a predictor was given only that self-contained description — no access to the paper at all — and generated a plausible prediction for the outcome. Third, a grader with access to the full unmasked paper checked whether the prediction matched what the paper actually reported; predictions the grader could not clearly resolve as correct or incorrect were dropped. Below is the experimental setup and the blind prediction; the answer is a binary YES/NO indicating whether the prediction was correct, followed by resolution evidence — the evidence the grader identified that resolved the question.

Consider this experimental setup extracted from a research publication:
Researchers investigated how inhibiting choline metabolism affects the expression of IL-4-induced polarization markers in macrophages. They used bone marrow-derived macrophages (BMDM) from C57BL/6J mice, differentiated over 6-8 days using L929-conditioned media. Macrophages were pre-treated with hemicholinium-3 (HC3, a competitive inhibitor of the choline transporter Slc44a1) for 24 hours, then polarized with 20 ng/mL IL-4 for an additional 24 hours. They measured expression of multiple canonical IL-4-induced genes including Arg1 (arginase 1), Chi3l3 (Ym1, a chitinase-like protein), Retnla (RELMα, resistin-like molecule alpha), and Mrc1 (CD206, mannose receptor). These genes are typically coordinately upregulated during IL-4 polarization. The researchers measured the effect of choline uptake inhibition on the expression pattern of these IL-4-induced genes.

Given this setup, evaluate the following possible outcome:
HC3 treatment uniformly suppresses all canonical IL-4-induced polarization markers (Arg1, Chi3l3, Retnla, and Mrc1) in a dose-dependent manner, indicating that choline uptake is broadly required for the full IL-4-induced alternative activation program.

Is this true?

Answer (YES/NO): NO